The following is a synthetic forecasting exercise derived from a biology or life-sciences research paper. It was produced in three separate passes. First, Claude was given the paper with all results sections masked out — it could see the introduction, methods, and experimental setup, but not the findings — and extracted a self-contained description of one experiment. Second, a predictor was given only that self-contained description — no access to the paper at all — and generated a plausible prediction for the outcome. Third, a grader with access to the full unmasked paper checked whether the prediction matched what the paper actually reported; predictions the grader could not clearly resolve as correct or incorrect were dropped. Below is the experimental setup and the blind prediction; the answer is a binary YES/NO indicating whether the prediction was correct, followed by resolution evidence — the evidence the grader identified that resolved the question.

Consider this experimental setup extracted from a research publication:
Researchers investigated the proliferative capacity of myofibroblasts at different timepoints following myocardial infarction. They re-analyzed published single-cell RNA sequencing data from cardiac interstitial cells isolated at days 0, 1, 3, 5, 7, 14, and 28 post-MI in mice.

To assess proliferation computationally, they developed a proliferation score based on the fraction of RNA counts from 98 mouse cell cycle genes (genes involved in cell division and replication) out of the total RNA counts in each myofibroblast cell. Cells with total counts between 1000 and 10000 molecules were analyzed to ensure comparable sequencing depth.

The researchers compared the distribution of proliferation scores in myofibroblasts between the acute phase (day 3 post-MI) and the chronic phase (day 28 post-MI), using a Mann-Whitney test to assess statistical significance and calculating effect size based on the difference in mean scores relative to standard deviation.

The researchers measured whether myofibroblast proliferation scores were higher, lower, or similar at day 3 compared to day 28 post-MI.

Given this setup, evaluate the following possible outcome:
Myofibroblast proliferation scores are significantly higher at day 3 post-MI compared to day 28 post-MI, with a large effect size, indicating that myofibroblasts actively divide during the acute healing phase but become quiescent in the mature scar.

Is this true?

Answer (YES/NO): YES